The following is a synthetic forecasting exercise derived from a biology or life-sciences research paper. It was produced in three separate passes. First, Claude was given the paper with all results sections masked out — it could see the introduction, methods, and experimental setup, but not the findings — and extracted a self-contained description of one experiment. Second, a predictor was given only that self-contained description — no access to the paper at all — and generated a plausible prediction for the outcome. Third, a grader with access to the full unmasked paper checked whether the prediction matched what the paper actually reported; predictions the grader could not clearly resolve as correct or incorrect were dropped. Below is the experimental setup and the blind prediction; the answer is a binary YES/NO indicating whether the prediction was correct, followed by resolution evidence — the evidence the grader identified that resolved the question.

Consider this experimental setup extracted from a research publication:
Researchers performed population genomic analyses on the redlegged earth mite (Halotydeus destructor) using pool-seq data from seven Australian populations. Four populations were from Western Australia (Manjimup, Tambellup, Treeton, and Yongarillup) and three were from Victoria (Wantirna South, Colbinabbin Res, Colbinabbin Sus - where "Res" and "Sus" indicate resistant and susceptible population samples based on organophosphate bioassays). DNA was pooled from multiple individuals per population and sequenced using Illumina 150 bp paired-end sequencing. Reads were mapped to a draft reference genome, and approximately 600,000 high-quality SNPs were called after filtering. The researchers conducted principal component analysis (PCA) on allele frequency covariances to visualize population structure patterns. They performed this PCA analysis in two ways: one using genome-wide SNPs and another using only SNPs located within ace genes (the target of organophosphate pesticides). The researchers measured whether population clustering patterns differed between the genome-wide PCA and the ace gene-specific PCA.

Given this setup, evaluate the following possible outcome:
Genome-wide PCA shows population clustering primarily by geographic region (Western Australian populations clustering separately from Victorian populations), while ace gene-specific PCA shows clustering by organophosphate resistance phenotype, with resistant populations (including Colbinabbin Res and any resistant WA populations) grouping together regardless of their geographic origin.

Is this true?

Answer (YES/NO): NO